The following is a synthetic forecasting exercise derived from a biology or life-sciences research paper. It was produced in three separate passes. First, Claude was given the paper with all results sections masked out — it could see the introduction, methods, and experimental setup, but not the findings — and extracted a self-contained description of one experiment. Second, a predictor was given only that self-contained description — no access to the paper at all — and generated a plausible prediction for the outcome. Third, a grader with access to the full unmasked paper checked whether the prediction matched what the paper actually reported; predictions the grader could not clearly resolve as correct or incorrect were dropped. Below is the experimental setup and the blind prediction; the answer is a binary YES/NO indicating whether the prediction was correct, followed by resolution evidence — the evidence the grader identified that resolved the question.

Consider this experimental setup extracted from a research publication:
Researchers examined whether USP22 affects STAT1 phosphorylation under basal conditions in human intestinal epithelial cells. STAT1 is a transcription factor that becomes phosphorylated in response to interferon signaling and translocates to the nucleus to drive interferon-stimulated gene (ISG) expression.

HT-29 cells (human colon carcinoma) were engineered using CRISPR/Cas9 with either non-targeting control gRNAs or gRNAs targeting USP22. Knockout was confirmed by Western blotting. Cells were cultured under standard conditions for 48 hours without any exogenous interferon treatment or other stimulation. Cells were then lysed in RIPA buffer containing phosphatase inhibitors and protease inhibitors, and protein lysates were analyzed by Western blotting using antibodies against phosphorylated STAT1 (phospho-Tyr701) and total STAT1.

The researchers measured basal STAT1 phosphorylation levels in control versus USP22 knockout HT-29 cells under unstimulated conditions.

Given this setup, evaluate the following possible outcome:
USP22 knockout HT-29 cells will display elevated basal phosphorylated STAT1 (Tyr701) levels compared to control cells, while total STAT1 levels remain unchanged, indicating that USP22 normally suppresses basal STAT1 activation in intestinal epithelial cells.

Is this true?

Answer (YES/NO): NO